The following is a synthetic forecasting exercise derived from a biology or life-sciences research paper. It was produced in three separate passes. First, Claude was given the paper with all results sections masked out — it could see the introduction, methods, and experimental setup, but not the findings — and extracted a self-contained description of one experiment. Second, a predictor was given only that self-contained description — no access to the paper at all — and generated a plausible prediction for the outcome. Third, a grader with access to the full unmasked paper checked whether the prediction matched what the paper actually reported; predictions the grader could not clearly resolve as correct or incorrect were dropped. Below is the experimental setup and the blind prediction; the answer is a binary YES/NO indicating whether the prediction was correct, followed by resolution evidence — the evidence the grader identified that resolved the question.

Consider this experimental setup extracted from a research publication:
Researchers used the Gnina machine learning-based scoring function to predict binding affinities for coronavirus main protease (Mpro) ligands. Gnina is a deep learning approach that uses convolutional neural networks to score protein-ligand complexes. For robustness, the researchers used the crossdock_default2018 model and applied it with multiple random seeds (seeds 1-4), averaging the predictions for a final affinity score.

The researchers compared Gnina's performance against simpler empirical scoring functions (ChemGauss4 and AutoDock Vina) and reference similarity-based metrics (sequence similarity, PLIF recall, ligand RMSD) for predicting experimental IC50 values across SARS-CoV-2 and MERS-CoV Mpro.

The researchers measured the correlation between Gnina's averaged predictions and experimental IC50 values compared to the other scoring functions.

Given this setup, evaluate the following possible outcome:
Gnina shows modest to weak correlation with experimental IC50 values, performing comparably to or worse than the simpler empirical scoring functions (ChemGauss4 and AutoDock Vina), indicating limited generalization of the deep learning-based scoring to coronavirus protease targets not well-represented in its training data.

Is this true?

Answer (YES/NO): NO